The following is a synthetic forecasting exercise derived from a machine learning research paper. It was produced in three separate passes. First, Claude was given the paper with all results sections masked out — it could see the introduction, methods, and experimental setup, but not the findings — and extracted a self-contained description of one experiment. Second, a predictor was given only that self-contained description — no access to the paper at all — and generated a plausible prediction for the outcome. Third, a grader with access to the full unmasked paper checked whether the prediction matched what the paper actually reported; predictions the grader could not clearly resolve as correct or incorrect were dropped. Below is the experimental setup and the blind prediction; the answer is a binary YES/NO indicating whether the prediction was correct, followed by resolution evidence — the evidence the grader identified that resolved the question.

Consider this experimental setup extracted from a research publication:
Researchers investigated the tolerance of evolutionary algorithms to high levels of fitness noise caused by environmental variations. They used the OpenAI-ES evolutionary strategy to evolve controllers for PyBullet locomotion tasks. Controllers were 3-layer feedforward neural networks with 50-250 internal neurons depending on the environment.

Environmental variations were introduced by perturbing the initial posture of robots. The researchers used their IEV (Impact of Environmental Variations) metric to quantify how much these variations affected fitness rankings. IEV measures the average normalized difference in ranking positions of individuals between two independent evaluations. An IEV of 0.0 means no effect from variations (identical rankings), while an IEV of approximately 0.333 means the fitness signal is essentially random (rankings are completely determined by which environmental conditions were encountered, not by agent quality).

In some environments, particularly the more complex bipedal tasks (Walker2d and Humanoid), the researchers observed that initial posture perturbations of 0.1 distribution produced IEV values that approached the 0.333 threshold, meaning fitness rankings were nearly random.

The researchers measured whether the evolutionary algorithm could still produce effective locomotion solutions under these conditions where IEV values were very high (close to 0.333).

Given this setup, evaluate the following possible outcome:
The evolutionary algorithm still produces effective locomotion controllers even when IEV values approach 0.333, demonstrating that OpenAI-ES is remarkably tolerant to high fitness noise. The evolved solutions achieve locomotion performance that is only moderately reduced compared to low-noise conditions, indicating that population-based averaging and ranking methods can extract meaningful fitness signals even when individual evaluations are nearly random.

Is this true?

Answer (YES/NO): NO